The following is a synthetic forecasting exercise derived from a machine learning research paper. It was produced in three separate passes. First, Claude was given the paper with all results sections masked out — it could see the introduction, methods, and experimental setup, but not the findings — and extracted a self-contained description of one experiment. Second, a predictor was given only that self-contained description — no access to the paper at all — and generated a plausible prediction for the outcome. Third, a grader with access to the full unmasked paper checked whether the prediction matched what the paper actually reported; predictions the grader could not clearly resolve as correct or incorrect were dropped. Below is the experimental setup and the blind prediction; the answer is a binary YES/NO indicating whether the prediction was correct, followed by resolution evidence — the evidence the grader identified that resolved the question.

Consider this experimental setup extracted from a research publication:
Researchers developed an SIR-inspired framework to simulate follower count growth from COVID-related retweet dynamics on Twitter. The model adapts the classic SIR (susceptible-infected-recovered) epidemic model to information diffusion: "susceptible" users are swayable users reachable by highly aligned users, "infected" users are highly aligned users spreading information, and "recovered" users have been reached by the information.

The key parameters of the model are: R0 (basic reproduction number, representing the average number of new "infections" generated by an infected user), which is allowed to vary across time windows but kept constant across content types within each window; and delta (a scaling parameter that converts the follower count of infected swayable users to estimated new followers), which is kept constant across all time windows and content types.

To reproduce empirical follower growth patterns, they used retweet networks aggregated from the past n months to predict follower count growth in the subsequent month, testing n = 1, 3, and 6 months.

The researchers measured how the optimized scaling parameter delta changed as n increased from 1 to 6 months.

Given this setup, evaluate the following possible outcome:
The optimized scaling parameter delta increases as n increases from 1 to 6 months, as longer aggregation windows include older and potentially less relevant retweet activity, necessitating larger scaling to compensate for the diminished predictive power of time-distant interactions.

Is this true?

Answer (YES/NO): NO